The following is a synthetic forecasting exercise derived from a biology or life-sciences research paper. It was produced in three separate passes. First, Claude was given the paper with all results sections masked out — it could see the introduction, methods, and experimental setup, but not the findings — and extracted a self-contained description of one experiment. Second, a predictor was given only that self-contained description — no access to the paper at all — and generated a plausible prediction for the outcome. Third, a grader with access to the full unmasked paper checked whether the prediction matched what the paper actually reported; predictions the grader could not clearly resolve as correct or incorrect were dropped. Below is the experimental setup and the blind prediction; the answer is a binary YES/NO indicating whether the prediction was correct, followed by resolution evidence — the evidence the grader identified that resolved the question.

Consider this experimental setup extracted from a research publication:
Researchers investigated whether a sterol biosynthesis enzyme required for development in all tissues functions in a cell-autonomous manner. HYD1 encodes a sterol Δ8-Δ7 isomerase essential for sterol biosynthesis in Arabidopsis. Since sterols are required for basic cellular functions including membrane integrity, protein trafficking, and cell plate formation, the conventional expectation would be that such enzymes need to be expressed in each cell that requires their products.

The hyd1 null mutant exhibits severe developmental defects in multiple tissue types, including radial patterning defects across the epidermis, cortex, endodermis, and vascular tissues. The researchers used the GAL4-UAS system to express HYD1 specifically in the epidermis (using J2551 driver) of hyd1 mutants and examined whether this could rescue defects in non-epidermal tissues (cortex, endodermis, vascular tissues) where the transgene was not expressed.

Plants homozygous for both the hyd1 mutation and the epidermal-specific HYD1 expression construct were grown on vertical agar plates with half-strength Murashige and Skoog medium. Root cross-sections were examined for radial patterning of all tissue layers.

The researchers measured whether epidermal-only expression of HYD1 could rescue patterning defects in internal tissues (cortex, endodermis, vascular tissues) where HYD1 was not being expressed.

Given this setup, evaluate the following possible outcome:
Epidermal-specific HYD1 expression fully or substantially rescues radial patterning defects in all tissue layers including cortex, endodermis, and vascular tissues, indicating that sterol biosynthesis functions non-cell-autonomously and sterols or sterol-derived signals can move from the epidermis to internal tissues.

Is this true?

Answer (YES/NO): YES